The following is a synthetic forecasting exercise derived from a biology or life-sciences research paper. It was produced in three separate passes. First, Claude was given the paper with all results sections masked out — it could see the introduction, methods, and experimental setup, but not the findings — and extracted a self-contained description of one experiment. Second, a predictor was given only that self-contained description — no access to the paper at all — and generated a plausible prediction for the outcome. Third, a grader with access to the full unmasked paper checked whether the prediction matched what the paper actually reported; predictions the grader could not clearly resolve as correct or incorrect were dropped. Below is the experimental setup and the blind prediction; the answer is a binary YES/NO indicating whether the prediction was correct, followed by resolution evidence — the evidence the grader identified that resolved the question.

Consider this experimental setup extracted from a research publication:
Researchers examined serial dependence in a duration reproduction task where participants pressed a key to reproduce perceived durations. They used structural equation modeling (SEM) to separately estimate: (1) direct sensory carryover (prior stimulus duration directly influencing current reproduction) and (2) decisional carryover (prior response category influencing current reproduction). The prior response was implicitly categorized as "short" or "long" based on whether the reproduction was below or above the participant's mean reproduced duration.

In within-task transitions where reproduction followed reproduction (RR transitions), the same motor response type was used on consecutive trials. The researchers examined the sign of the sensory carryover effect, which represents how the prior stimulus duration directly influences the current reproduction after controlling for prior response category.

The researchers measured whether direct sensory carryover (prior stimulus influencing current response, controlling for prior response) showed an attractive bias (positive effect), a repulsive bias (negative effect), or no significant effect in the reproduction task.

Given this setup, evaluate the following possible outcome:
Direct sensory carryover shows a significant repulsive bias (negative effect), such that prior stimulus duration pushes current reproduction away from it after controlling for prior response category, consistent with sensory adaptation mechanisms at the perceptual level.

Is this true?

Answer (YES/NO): YES